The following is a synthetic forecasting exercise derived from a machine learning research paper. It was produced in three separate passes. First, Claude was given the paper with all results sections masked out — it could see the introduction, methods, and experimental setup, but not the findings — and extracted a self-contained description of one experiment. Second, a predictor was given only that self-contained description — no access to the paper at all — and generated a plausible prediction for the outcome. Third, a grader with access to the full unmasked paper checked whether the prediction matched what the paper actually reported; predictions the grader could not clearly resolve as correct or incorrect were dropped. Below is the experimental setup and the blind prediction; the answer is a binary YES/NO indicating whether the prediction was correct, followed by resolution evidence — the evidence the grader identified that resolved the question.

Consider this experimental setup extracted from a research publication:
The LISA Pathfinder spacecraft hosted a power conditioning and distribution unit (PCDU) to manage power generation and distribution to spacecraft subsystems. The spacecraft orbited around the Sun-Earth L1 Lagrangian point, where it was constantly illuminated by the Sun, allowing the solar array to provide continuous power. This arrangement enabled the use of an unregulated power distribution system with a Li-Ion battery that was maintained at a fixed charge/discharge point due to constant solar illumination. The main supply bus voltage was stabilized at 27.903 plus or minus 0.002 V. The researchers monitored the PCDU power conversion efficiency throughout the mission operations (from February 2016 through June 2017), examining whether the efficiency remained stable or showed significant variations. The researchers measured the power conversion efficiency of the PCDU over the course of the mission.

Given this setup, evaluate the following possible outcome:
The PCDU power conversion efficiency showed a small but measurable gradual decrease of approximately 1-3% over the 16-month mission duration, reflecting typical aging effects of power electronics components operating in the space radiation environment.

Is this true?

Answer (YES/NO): NO